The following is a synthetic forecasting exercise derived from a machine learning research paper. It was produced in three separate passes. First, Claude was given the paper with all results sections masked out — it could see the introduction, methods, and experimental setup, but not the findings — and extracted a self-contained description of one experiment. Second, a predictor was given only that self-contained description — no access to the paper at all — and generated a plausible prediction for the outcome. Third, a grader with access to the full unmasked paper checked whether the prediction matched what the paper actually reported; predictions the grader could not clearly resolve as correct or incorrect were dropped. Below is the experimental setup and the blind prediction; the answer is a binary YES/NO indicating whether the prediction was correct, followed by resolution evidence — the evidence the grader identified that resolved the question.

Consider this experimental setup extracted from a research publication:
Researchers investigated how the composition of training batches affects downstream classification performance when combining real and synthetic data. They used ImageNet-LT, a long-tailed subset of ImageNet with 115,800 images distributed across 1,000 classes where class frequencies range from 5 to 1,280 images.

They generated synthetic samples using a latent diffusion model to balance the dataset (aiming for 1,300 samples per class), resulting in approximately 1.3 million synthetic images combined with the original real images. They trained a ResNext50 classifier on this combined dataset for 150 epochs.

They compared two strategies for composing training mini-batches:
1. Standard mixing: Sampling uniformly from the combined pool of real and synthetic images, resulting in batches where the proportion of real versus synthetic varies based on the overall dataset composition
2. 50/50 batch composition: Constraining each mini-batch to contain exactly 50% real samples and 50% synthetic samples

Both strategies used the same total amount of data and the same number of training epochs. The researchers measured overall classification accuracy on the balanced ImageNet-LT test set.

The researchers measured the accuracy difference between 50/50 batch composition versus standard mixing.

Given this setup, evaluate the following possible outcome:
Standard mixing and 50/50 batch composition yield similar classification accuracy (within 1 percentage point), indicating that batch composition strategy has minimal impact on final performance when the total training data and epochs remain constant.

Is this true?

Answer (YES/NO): NO